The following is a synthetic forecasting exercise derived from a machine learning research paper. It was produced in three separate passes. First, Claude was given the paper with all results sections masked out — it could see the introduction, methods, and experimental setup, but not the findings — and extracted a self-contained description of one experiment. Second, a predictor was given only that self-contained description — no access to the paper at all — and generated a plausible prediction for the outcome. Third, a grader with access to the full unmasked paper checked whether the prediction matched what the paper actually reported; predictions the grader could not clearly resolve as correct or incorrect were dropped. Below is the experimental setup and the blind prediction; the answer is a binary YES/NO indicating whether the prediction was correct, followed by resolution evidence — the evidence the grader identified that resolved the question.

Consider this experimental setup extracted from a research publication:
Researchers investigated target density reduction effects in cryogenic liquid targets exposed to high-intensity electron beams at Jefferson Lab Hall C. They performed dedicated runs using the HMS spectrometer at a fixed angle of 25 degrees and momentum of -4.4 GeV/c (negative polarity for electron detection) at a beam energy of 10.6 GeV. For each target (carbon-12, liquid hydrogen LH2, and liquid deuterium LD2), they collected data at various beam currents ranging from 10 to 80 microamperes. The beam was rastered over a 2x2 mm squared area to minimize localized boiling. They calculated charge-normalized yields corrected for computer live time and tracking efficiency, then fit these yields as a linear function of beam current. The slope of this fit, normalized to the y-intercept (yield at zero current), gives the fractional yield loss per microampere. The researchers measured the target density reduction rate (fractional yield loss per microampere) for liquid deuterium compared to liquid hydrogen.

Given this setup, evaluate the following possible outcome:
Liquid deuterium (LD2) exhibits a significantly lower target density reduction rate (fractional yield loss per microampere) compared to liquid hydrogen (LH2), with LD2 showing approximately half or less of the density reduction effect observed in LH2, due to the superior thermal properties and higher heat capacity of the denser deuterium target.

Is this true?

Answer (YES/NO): NO